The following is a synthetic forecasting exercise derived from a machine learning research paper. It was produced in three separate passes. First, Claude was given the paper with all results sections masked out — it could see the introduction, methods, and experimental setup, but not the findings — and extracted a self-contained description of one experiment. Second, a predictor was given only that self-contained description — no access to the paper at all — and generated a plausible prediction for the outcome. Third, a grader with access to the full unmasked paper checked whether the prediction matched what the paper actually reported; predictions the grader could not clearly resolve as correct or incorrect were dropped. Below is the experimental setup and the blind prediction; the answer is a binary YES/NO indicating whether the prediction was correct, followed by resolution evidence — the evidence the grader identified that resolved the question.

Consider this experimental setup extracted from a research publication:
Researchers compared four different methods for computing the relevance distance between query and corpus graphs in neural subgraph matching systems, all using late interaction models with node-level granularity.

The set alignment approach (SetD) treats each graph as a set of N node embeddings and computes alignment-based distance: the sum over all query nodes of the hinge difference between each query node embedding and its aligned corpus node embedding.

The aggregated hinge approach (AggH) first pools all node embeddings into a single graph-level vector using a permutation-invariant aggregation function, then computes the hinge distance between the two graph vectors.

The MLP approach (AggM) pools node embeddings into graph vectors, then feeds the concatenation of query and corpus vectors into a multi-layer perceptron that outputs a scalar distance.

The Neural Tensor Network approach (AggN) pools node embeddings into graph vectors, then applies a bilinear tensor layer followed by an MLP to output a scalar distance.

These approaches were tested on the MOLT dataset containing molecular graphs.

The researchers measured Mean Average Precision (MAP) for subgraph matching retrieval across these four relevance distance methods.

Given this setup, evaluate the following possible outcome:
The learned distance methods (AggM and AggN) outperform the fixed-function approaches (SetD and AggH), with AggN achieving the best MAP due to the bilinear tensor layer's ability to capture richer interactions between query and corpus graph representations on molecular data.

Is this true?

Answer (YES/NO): NO